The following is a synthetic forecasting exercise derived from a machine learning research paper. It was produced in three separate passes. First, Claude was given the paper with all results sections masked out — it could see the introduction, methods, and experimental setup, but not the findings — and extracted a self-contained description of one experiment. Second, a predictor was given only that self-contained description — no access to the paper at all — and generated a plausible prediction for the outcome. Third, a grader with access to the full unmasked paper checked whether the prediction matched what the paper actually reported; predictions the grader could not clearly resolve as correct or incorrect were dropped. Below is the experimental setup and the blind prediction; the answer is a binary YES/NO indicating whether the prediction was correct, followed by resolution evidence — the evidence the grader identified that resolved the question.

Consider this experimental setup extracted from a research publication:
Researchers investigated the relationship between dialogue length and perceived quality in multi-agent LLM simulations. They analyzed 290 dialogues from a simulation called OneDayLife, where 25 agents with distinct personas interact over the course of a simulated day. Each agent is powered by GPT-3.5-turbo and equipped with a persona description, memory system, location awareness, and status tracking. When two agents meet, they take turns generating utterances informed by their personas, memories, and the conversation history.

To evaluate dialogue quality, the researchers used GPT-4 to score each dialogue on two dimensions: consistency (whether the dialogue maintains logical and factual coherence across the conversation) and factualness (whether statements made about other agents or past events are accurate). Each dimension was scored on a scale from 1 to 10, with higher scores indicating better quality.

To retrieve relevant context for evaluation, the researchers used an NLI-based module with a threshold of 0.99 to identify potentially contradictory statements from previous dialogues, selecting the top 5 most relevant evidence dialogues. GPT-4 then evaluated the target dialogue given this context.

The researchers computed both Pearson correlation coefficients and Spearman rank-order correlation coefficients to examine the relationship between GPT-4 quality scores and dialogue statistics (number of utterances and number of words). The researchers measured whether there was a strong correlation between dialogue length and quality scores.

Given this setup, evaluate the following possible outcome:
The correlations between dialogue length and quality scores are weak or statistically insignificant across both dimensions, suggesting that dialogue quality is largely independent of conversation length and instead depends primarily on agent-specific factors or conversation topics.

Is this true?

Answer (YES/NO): YES